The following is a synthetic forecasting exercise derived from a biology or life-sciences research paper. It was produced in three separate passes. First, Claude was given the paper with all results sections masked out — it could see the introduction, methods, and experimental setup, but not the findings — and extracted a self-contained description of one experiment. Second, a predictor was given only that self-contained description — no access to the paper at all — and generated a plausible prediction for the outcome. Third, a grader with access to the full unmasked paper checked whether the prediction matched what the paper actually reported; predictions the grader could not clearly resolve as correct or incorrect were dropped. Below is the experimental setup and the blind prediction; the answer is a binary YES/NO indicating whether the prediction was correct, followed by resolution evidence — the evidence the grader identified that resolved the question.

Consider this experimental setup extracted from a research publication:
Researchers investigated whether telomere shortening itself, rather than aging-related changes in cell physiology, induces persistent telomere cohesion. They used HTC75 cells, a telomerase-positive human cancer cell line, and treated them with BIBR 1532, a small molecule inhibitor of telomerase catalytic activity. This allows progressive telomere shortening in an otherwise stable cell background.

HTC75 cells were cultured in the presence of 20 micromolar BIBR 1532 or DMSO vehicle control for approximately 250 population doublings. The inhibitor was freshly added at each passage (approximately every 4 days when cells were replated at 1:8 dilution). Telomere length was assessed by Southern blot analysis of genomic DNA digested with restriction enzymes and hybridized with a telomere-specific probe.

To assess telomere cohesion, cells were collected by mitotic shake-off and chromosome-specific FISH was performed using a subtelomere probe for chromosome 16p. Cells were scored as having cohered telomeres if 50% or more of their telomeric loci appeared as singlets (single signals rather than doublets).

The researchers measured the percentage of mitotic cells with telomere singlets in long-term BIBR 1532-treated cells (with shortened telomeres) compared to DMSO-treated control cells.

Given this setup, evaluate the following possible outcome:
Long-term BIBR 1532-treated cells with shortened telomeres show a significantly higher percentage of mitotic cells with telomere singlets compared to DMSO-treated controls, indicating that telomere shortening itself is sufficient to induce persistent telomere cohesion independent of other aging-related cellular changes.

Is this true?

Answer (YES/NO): YES